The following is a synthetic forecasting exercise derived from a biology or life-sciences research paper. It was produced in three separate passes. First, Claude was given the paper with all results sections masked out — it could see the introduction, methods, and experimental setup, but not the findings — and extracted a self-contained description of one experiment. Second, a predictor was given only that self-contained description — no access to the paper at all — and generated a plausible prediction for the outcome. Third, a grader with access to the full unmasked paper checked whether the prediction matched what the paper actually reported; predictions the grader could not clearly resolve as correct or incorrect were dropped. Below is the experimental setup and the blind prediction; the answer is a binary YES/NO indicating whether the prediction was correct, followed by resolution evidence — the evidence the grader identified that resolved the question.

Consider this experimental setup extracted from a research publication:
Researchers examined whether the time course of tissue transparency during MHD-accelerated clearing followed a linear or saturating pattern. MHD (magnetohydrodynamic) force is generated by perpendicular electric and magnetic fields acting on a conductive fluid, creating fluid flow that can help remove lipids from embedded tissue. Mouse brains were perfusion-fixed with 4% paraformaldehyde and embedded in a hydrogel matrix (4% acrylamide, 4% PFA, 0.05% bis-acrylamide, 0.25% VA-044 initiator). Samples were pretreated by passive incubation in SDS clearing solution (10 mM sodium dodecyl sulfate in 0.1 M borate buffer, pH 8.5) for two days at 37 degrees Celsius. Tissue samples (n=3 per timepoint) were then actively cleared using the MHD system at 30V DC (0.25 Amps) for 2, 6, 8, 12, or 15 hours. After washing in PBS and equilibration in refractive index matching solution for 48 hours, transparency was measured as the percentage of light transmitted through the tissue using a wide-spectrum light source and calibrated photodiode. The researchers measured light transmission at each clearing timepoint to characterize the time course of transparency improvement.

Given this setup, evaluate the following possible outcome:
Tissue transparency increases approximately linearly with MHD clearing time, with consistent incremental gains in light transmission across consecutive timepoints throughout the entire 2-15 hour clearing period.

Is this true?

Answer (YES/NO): NO